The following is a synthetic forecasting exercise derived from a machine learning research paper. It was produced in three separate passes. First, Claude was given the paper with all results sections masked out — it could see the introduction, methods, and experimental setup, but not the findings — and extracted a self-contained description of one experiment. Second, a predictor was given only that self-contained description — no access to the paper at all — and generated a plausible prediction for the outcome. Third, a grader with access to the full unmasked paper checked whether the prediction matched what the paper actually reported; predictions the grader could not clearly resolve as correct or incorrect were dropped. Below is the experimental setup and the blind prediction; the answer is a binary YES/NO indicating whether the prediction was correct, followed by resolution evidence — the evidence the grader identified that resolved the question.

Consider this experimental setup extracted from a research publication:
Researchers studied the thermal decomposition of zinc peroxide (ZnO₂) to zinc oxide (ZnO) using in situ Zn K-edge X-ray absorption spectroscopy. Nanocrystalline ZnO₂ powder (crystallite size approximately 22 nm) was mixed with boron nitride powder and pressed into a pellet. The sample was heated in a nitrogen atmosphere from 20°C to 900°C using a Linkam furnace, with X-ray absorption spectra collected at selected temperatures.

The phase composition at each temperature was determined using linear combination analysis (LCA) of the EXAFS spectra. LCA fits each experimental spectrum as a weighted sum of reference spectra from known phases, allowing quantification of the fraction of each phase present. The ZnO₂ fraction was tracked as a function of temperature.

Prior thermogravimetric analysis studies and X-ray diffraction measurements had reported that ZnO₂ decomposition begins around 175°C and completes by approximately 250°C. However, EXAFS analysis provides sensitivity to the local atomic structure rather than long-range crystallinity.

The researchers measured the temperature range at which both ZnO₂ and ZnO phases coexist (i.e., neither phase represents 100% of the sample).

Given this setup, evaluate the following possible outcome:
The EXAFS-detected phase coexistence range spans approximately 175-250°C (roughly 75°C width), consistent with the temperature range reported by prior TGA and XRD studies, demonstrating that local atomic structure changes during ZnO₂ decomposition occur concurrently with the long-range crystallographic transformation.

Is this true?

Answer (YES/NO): NO